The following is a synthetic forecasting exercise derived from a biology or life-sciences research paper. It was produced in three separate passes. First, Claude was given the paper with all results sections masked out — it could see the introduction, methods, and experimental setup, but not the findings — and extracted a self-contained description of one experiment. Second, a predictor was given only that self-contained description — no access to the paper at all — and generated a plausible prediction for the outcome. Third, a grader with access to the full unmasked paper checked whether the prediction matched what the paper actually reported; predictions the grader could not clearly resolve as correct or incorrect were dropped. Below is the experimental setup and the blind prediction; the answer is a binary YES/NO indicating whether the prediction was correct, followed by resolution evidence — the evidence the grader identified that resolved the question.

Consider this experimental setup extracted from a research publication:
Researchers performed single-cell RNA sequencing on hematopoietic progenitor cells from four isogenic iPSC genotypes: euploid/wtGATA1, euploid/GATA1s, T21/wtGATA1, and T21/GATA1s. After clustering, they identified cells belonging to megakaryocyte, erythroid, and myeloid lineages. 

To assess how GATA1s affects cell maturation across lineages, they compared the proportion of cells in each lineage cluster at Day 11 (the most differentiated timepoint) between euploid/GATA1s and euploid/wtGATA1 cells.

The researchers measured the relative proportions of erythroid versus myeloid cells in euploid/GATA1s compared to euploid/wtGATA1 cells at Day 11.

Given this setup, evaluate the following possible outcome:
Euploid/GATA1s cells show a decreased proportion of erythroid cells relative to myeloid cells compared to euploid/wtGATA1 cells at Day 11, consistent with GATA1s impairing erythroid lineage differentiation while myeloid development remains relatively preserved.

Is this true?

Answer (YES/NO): NO